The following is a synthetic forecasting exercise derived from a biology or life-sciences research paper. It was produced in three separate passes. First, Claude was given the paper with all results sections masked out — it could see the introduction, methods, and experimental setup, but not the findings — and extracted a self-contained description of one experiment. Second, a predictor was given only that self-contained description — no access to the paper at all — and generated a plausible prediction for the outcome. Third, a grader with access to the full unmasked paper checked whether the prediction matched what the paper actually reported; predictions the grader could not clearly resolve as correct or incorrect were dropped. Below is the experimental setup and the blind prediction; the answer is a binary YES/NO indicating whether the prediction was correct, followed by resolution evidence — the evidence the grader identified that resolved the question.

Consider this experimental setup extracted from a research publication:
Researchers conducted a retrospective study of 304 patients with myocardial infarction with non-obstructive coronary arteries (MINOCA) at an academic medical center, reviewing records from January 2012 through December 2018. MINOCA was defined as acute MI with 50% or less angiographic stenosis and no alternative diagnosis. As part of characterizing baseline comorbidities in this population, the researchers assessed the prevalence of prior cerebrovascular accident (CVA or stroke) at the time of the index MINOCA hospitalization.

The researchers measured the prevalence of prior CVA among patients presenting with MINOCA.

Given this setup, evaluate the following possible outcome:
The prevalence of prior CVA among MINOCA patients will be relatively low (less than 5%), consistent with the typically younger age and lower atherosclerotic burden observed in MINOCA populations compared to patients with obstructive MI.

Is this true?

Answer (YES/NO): NO